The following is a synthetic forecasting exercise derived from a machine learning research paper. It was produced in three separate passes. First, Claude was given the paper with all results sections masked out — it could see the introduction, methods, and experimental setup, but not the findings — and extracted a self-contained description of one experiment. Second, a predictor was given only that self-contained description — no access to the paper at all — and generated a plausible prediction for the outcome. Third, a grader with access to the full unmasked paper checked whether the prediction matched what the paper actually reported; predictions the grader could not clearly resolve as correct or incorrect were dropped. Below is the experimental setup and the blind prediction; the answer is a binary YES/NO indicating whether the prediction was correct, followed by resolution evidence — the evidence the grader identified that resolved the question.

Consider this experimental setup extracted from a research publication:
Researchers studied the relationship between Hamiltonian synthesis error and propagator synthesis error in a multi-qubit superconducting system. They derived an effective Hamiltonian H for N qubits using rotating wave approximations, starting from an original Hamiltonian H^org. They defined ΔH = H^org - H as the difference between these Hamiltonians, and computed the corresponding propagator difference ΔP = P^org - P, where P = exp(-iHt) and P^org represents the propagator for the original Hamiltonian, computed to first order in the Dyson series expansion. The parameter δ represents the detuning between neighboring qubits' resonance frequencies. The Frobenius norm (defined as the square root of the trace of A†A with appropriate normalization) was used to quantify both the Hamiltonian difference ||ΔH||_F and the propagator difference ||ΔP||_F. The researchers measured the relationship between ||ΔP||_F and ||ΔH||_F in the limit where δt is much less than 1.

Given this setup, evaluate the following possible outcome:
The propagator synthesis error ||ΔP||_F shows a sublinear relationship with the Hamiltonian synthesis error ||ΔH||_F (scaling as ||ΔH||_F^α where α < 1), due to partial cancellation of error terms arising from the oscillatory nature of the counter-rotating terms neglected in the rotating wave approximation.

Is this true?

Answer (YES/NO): NO